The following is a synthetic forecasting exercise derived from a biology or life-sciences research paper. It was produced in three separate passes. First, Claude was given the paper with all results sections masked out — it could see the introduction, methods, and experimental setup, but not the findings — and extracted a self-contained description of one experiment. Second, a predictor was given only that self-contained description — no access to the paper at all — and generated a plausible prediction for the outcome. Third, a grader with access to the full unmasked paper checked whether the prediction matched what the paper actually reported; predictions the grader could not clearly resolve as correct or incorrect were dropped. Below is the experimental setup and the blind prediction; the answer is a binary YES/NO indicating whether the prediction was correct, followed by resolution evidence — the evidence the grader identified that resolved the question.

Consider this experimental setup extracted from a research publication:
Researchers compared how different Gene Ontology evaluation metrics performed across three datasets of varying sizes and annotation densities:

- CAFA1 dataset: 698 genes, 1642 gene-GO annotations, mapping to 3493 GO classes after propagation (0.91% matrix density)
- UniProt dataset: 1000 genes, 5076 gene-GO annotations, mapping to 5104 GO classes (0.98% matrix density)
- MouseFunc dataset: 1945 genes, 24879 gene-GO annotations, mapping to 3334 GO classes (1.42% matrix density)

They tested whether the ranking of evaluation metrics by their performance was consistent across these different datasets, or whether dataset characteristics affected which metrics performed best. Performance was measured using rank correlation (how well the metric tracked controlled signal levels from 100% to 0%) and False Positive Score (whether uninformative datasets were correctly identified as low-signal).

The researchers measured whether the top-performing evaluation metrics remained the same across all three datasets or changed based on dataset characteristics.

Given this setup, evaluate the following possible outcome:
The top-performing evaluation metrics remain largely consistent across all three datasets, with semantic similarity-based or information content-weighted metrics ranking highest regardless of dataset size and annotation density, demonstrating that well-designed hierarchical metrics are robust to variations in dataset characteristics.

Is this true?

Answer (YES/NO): NO